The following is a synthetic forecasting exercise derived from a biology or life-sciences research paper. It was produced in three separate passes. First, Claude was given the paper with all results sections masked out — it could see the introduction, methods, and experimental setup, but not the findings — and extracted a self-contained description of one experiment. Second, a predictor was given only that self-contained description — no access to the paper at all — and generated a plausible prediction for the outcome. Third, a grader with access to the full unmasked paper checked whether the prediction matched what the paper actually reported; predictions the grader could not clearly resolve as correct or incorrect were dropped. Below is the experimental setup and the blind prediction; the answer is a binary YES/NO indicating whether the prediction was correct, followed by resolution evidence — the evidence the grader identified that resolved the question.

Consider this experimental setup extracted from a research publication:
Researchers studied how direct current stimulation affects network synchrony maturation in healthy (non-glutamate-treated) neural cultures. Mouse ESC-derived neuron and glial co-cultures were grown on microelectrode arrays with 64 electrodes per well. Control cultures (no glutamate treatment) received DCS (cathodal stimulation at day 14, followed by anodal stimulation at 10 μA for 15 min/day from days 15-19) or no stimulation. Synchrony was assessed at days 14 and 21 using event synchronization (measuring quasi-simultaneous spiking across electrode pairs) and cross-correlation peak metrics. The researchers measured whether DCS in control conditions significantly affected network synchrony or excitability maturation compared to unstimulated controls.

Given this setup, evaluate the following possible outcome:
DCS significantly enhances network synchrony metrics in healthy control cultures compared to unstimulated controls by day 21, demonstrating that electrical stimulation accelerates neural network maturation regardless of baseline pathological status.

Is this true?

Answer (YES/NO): NO